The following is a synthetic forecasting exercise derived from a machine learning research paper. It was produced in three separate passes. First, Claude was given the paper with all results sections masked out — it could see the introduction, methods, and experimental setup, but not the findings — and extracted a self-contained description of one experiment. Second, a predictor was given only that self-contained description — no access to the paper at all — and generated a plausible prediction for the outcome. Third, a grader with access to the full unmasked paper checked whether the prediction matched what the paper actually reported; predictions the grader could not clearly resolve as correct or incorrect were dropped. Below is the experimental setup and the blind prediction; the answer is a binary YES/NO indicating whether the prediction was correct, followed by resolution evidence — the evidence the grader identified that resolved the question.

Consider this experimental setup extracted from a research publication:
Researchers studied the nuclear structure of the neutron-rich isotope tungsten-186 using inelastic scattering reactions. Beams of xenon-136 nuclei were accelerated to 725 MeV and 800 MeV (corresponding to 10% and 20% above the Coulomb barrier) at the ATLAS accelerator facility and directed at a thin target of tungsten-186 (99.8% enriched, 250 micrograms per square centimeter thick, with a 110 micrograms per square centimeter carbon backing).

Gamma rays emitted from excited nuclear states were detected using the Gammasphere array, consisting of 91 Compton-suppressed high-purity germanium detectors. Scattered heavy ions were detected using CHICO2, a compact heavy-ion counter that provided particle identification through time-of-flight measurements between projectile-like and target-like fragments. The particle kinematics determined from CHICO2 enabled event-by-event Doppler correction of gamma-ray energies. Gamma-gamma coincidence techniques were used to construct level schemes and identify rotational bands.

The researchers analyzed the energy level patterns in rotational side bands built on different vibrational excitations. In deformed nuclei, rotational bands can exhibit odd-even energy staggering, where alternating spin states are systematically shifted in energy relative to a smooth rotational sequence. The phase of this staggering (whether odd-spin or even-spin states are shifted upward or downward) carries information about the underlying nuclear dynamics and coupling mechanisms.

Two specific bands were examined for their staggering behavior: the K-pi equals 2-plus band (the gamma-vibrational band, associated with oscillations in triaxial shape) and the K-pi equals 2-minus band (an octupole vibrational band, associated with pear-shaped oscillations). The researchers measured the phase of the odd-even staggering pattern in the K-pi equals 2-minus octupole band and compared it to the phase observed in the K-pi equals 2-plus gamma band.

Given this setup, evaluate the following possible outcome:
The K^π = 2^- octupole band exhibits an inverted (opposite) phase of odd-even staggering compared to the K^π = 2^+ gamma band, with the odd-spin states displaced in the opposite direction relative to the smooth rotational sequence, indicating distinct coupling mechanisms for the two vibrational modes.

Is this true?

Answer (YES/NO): YES